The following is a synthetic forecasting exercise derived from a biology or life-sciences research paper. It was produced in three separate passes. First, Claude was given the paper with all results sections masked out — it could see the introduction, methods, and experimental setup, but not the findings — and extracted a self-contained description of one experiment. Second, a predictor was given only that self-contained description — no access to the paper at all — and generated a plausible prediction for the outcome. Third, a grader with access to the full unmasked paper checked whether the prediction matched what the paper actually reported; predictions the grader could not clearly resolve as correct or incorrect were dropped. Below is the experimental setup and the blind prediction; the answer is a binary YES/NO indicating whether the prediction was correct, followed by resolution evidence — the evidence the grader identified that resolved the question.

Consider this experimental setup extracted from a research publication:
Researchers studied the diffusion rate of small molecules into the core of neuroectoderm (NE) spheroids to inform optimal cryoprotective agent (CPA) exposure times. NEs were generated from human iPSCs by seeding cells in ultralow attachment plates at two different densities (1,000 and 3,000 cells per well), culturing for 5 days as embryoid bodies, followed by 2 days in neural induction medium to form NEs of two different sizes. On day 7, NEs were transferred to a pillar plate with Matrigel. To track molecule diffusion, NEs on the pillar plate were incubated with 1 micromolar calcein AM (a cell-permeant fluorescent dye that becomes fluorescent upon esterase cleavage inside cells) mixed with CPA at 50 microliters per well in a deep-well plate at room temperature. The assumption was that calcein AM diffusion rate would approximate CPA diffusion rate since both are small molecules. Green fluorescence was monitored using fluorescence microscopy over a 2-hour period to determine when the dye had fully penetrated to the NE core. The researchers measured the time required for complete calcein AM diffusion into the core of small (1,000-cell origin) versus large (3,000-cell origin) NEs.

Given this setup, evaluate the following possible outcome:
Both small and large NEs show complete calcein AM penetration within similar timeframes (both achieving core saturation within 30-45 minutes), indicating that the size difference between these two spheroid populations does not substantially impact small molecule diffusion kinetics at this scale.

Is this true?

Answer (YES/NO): NO